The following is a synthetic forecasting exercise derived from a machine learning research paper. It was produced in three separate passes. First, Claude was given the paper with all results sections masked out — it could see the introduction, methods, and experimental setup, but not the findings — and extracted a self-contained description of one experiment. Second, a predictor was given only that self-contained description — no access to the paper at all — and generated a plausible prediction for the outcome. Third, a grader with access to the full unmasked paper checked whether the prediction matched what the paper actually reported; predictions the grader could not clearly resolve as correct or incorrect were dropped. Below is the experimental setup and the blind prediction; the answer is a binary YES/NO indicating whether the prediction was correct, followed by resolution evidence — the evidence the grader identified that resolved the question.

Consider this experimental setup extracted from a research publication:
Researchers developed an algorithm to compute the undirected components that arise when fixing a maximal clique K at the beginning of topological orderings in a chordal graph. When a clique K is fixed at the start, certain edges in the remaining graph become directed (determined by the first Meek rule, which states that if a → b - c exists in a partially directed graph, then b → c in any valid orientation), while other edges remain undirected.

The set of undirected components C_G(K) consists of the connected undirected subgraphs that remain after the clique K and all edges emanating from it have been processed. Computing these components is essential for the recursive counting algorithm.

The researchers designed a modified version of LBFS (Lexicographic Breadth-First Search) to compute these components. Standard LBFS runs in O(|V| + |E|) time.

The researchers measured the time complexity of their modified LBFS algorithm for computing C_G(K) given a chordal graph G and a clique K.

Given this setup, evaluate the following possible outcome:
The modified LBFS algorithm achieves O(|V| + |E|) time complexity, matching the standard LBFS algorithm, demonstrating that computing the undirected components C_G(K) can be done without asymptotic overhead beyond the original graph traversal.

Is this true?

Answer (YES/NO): YES